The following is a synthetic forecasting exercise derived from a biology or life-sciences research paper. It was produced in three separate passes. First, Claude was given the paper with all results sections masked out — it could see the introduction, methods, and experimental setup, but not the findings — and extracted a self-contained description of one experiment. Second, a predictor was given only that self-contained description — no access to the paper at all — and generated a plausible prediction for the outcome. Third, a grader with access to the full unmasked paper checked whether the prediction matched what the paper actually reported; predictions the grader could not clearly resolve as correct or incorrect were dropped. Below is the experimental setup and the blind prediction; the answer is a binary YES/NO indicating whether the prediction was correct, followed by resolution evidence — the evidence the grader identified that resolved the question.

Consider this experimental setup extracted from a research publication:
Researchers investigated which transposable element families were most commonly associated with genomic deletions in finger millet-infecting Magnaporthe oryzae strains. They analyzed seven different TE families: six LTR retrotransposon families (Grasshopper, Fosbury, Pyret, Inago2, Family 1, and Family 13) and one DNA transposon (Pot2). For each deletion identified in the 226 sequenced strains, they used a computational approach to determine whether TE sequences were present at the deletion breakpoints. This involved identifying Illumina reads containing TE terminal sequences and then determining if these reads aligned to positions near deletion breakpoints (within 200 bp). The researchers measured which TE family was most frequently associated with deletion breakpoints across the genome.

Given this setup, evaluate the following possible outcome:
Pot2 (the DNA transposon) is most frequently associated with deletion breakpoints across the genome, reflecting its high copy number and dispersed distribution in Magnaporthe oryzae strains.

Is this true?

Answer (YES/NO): YES